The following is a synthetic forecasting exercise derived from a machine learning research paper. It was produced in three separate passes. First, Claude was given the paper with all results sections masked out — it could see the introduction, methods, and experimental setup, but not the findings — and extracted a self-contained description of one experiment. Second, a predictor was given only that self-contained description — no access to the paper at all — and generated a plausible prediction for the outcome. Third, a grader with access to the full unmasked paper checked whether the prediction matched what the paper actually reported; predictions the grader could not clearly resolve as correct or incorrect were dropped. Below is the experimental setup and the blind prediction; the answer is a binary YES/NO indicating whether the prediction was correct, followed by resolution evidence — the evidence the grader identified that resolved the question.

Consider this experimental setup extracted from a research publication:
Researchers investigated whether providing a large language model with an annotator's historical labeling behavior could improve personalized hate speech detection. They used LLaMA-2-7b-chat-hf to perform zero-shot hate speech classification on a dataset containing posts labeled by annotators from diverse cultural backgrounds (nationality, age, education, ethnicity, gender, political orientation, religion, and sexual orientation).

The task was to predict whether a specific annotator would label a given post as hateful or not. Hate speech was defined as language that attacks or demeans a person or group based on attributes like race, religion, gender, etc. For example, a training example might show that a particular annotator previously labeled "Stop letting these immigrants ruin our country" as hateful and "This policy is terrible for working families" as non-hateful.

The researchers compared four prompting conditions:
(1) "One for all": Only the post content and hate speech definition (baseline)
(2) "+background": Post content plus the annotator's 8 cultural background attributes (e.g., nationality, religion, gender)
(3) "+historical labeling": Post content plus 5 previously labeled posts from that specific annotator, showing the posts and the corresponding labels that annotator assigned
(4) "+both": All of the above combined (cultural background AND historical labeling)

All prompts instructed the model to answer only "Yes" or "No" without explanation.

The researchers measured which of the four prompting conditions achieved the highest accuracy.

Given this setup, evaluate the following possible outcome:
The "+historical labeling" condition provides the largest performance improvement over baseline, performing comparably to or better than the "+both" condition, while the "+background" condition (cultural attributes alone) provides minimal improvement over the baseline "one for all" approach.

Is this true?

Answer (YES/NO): YES